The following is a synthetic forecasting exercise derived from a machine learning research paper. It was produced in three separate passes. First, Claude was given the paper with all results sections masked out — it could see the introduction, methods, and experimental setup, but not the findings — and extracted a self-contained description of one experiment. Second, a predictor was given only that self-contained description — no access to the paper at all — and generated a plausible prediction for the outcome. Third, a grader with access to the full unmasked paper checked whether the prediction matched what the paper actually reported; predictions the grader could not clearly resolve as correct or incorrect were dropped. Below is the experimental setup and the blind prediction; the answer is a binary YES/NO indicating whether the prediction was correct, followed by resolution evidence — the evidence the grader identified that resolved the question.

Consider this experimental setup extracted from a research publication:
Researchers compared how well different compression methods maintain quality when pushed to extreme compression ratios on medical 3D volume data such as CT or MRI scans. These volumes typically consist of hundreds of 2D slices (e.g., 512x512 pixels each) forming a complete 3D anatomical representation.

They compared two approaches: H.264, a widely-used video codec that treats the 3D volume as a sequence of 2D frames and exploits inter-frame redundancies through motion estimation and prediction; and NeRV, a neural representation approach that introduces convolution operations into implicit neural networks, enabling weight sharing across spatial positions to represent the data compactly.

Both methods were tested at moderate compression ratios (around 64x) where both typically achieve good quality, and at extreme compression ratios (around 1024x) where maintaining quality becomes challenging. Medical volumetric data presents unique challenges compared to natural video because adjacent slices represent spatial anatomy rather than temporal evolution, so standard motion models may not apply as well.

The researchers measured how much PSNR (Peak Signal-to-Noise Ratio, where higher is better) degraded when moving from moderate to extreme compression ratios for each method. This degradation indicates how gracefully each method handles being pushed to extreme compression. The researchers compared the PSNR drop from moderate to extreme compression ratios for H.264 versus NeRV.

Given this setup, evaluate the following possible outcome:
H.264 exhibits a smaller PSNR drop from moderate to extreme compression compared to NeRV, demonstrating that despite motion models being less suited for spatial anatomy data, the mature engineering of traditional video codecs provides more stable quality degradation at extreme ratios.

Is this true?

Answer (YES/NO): YES